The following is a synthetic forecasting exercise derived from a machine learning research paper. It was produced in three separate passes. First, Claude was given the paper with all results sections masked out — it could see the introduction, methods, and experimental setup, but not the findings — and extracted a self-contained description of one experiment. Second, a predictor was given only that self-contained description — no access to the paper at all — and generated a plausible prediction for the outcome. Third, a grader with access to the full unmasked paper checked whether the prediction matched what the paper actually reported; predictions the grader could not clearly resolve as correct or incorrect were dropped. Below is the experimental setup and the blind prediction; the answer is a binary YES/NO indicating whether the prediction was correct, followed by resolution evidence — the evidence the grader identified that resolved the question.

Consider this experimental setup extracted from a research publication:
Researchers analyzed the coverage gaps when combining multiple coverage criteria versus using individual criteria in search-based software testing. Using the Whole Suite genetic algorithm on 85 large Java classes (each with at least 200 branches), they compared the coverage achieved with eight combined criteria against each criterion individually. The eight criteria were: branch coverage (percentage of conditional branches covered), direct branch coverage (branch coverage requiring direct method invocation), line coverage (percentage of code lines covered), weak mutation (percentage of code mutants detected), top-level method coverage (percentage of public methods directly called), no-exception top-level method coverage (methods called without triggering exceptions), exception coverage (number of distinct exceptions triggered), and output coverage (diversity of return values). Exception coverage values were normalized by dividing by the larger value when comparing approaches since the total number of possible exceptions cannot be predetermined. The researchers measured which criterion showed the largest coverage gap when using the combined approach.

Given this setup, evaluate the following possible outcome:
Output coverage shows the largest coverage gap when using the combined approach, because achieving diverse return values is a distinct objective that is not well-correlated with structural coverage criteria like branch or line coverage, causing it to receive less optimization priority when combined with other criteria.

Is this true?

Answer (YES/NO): NO